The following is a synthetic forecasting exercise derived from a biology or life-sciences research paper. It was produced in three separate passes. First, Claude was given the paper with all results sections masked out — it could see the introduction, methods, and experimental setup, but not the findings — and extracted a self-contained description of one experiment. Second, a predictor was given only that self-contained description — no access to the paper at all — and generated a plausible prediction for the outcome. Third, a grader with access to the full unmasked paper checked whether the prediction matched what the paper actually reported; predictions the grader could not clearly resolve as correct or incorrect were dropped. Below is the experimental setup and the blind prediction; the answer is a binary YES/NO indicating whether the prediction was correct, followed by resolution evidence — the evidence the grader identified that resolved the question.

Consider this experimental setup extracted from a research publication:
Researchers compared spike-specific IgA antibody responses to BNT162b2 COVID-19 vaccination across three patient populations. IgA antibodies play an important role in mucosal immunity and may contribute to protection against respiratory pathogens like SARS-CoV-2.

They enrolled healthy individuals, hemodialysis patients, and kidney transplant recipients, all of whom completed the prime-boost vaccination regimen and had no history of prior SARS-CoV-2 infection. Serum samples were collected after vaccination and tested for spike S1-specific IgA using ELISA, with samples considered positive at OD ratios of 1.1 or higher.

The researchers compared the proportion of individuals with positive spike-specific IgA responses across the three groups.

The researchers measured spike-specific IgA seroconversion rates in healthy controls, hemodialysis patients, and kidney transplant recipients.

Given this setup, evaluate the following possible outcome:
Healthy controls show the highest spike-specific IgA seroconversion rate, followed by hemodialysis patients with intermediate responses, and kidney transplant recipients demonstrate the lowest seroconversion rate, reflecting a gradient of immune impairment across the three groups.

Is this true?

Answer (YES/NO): YES